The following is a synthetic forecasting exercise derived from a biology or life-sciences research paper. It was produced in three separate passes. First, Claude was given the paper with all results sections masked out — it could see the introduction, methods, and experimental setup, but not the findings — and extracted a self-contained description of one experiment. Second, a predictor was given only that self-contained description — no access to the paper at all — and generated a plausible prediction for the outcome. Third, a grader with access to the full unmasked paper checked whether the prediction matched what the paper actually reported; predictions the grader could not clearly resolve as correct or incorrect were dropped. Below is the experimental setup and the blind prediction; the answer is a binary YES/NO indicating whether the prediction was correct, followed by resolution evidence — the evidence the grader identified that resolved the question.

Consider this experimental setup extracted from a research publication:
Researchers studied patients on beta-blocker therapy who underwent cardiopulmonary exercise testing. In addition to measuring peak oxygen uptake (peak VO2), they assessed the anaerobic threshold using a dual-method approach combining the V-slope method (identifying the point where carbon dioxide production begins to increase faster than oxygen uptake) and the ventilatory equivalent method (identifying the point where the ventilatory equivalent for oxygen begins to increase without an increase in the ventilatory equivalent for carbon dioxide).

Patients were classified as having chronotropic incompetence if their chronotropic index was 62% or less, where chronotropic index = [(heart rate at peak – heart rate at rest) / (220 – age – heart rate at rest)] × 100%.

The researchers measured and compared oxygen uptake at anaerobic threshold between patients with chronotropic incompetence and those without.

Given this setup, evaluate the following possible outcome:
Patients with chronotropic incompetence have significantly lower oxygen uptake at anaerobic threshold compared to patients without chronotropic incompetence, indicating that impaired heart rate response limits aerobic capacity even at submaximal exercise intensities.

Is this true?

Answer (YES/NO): YES